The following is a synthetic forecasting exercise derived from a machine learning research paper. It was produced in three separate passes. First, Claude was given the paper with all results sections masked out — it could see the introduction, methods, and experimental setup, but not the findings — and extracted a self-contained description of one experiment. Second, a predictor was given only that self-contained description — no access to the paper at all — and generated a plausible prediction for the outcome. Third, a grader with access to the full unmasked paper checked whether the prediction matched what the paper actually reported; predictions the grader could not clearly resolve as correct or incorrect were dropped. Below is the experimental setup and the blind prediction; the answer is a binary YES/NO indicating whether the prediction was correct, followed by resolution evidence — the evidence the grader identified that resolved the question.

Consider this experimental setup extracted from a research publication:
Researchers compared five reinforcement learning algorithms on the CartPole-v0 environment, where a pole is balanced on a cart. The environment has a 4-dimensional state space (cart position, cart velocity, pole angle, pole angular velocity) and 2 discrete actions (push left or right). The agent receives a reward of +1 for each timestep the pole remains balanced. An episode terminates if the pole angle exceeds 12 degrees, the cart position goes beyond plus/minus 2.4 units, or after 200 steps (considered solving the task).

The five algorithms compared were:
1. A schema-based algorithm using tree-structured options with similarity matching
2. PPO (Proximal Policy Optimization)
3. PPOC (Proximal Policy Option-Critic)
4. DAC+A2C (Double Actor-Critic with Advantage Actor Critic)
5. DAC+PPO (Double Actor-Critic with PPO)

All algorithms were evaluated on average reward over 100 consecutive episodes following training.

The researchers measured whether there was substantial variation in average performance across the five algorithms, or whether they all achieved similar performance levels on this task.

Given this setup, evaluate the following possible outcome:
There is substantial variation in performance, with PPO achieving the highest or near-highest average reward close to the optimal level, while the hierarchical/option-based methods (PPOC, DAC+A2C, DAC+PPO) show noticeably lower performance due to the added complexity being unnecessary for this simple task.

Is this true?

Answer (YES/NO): NO